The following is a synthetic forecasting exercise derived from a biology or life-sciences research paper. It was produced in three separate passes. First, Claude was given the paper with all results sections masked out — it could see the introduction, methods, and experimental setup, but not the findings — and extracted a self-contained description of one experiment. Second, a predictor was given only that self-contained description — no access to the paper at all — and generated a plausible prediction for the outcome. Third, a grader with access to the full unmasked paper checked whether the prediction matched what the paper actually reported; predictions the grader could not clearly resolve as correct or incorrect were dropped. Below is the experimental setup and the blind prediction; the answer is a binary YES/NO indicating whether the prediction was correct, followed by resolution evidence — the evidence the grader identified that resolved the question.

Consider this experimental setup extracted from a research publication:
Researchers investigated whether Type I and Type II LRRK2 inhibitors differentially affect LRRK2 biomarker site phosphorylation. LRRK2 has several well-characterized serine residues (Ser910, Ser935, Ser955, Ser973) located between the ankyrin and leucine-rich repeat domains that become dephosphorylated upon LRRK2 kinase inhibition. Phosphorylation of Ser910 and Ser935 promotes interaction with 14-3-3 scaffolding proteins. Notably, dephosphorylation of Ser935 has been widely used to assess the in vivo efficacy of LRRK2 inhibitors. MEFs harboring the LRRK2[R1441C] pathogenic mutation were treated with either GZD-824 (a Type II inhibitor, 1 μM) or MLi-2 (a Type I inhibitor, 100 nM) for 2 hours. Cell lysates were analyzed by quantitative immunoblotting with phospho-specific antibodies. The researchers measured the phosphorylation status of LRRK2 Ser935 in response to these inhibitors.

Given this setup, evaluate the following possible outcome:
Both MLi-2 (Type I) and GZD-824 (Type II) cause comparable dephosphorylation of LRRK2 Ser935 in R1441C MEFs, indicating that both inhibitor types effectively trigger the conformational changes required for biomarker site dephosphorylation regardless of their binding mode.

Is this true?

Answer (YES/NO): NO